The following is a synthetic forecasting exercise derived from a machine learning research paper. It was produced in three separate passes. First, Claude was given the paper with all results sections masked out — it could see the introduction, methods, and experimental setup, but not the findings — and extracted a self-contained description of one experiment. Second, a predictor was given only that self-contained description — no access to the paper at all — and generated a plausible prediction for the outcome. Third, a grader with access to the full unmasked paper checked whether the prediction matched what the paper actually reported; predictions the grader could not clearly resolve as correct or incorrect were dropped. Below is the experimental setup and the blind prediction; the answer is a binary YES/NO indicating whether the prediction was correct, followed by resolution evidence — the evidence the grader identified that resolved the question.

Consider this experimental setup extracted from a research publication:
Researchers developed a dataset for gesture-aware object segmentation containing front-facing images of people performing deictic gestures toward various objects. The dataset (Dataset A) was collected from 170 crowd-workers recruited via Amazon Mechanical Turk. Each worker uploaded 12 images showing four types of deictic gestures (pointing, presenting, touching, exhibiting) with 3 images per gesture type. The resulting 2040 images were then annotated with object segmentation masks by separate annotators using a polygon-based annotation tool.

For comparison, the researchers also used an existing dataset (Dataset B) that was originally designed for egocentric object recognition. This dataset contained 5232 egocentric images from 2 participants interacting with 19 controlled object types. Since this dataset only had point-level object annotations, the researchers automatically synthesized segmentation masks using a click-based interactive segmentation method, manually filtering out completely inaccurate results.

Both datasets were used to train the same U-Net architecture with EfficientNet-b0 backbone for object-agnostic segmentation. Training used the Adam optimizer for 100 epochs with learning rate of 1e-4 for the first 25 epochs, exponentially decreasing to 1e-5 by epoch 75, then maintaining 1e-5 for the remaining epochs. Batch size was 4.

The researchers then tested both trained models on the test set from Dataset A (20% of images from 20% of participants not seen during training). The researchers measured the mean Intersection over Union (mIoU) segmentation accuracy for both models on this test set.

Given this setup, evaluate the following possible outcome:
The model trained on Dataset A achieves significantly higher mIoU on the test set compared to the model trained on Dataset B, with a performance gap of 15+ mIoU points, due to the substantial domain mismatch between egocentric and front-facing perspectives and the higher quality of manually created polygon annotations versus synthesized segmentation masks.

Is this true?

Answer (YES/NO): YES